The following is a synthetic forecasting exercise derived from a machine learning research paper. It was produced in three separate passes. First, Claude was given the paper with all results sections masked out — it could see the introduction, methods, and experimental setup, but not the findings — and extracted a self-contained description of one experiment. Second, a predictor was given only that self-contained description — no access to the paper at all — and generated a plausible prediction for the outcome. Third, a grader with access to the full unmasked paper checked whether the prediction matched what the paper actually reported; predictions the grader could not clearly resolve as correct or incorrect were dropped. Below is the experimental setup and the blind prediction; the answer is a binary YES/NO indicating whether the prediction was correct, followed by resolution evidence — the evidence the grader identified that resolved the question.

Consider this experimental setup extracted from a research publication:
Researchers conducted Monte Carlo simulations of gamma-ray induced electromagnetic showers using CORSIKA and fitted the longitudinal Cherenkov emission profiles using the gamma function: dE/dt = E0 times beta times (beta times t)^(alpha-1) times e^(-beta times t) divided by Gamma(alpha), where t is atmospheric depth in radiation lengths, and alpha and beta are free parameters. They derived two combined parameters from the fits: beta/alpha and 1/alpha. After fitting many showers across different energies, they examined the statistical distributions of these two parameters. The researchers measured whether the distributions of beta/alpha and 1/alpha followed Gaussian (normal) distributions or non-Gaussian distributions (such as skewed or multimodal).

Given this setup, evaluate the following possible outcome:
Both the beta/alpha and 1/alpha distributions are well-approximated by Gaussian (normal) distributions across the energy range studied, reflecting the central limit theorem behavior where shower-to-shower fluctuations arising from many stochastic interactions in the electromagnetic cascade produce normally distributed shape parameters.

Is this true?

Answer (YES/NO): YES